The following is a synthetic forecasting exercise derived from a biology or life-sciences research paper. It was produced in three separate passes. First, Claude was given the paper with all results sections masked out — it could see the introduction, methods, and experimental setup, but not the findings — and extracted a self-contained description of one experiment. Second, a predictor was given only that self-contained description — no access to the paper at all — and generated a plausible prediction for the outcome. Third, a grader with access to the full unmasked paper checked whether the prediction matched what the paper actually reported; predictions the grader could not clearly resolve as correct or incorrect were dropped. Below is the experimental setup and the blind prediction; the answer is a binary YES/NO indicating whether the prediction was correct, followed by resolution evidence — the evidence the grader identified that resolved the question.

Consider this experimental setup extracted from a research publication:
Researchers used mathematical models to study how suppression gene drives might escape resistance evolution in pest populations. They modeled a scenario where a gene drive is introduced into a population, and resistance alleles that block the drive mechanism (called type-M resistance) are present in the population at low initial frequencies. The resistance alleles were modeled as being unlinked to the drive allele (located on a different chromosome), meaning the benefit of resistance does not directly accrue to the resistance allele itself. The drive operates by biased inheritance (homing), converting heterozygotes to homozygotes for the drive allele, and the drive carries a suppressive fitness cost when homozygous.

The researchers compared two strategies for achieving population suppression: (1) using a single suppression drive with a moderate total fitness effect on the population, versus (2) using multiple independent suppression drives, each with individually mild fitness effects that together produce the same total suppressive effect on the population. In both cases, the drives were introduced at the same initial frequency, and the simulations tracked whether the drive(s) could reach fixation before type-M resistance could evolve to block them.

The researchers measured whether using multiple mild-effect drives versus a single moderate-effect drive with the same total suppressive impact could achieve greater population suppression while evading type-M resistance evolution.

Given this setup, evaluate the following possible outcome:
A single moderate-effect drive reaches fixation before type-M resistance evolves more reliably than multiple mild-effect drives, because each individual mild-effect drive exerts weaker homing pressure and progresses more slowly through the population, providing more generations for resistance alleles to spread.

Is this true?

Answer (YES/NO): NO